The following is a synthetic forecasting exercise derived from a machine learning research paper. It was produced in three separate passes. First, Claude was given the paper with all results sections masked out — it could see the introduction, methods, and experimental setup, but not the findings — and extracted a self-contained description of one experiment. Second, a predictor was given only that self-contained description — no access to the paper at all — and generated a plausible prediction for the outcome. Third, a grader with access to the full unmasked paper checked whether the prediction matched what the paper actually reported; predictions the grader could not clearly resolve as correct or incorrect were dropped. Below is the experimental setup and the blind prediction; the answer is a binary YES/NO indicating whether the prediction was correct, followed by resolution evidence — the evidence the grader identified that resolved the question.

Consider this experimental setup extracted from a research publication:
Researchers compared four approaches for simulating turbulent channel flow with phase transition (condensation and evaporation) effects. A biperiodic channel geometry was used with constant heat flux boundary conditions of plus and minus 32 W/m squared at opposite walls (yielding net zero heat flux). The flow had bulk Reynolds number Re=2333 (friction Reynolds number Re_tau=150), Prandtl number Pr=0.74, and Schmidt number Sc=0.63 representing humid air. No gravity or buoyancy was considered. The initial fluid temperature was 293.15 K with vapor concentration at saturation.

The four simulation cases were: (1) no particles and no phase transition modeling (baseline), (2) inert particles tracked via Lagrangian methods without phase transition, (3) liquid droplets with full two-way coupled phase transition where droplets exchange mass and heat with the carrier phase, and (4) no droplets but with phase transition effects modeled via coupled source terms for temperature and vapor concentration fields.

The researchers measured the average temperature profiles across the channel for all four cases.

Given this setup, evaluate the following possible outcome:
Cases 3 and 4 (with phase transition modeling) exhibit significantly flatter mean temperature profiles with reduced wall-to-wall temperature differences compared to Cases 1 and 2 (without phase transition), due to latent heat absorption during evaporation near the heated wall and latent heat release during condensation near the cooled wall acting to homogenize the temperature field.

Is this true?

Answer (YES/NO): YES